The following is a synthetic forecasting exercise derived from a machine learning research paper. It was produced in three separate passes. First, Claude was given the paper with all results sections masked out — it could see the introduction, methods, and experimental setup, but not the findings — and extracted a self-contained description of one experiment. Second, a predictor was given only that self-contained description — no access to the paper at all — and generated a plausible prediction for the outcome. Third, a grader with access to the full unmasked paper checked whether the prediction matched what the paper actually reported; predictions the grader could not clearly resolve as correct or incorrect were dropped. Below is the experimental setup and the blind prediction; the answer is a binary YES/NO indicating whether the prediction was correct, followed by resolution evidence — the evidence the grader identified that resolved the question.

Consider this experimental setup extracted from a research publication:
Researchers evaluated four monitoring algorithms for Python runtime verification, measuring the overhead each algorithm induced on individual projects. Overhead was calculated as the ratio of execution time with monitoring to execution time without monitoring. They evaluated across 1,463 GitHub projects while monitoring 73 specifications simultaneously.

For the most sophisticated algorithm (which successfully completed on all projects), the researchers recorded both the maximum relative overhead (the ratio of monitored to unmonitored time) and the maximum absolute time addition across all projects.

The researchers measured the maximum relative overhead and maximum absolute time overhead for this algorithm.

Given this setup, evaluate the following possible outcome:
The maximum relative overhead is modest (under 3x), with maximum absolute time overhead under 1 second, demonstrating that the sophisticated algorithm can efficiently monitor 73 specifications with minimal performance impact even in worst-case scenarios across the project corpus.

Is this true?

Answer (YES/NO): NO